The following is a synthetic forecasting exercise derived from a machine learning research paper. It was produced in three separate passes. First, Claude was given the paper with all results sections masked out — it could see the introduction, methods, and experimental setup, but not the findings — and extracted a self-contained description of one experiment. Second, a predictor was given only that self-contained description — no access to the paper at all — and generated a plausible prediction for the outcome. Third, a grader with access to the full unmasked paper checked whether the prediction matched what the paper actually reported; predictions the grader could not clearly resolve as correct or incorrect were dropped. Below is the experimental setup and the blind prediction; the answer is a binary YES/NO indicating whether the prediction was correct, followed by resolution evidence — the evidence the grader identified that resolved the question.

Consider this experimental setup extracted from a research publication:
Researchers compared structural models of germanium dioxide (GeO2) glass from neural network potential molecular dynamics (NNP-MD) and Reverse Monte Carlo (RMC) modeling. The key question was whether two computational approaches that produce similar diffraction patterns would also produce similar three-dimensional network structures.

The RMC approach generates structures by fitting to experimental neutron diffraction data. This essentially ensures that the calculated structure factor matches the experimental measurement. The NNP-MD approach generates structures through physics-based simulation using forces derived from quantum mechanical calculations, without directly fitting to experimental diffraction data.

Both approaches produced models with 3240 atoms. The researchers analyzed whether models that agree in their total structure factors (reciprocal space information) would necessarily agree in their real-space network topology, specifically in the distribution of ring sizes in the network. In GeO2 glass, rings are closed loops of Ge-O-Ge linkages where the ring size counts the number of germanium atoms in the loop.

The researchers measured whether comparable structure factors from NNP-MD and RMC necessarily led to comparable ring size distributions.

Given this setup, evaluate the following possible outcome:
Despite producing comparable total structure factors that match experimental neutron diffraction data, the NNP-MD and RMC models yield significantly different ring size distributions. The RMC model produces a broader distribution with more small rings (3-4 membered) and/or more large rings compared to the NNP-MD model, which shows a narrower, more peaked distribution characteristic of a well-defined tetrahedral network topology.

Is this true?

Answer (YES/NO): YES